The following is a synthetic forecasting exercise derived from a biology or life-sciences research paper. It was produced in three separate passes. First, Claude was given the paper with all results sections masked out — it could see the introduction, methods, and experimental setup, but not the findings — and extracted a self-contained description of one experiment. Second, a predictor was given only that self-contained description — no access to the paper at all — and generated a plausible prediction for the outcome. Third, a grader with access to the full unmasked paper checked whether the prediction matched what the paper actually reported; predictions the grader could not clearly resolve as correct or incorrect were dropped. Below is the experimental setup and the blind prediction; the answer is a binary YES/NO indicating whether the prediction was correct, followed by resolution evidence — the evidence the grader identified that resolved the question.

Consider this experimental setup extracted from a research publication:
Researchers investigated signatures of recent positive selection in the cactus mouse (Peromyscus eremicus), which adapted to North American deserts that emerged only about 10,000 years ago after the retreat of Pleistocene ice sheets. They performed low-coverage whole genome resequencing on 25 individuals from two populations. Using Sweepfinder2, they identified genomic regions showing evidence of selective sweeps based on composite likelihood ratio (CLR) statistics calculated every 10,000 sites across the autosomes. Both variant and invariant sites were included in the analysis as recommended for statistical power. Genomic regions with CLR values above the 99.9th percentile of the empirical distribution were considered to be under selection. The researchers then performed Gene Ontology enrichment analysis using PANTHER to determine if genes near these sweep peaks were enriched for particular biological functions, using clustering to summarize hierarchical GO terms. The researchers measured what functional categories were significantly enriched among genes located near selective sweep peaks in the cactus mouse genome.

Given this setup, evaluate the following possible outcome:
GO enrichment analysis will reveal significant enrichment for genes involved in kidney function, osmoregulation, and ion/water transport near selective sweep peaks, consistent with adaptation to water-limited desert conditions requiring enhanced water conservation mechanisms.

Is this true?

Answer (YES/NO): NO